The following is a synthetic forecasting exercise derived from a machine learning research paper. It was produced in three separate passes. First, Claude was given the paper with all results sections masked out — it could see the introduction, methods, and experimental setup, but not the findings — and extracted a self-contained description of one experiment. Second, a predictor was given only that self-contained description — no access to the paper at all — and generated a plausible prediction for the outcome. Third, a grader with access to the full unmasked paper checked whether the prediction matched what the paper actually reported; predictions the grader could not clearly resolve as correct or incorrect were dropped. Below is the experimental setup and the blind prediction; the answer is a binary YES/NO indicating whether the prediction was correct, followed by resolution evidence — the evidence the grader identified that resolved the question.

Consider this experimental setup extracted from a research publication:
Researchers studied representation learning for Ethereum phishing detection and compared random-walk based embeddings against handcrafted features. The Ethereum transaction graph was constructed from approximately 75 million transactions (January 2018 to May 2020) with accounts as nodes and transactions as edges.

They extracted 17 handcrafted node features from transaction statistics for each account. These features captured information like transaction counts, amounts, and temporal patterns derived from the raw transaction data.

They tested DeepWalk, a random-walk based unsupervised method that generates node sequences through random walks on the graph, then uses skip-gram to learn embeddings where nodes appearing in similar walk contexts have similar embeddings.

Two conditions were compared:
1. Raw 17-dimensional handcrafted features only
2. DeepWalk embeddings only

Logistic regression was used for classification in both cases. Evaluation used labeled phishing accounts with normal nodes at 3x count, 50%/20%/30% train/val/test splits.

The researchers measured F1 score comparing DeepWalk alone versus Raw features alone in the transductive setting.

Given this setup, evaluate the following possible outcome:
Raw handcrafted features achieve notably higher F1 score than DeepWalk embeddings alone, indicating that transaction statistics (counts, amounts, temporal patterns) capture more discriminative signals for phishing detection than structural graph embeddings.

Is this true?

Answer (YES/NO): NO